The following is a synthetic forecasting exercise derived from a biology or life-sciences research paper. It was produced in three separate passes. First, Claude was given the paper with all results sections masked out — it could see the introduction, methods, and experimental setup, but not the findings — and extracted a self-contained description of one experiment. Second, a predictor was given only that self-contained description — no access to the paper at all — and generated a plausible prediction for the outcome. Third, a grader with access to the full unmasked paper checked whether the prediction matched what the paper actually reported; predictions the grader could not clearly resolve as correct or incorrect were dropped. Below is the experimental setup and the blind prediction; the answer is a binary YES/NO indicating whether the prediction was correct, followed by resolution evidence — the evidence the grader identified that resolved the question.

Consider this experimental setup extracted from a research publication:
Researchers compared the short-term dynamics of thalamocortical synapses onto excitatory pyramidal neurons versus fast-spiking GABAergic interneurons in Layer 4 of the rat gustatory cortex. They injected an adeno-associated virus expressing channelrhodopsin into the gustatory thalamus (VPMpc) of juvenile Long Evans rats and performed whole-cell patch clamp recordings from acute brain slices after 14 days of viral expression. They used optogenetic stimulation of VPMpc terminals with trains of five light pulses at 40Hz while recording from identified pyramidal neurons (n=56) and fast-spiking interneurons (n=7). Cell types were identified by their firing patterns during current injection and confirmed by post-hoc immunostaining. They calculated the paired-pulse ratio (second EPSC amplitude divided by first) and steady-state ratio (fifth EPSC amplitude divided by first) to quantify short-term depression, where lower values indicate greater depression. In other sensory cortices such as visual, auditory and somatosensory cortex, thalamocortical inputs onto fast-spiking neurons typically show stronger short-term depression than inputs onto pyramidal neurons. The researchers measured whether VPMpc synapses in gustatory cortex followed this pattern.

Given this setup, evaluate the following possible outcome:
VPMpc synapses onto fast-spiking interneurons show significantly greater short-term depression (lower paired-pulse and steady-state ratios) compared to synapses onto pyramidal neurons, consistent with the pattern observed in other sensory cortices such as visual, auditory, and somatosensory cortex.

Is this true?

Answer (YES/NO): NO